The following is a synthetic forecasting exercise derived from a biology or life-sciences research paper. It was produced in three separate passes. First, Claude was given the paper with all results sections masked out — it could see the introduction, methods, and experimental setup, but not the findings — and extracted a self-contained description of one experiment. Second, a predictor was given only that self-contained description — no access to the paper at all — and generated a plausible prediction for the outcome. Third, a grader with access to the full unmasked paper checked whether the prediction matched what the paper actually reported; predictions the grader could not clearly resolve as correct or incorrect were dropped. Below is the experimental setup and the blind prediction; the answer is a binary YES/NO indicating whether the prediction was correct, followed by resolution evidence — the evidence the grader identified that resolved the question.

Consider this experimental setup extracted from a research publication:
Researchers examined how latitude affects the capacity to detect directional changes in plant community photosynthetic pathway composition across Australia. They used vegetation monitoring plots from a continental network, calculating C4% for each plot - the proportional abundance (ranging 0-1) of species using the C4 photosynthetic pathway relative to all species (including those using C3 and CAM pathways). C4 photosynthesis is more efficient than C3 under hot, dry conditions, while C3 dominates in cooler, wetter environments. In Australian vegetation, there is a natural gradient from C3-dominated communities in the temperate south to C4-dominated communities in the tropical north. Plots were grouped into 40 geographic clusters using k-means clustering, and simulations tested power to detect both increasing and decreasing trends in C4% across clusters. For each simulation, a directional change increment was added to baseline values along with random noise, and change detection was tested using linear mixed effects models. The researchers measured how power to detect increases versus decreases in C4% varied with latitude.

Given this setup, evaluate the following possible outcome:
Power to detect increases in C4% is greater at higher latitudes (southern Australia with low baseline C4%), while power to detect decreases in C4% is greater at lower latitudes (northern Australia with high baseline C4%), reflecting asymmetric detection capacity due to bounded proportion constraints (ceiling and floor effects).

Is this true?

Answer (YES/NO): YES